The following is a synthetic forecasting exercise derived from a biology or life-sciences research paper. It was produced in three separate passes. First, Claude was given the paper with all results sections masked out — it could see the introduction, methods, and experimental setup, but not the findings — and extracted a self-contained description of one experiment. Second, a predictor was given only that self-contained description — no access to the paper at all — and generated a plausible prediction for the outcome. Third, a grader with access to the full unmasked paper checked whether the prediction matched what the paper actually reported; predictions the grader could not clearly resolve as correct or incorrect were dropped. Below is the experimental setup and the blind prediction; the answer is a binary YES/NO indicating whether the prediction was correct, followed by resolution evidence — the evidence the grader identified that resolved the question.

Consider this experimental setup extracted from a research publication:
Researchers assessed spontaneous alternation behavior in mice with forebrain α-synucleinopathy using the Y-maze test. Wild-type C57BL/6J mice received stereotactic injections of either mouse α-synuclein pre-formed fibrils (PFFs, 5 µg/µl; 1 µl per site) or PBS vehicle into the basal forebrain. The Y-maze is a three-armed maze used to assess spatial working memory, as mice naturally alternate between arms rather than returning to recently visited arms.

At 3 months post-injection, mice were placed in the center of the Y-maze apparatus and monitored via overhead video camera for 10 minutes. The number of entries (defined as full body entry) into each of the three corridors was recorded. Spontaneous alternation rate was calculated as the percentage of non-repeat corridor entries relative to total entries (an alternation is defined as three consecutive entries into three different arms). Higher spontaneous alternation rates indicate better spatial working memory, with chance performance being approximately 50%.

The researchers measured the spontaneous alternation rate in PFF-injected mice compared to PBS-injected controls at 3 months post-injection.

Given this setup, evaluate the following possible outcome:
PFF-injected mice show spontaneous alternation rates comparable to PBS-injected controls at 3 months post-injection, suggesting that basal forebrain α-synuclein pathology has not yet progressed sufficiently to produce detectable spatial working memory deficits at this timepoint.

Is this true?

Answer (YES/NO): YES